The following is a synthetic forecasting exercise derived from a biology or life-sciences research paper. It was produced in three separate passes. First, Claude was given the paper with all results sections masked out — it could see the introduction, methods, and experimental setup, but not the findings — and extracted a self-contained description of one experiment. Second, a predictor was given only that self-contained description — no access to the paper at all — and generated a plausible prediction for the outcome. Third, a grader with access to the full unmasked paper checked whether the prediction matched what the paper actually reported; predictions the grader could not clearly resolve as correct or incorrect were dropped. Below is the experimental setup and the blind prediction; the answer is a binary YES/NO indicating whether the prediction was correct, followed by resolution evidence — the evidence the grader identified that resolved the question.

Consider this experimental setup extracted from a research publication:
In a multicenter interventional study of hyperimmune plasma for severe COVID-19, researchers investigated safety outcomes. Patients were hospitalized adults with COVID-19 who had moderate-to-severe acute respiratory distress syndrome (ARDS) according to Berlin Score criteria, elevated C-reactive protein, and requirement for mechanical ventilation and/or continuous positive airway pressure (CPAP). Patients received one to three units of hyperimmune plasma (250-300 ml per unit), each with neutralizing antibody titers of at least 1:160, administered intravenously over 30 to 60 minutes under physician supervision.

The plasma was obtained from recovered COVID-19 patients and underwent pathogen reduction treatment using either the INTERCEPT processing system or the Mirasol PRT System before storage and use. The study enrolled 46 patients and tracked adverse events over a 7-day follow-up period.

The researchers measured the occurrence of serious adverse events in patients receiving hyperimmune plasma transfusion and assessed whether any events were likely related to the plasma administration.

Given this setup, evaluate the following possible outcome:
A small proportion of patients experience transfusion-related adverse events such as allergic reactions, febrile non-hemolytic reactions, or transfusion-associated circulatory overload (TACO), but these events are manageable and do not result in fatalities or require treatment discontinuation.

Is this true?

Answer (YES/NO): NO